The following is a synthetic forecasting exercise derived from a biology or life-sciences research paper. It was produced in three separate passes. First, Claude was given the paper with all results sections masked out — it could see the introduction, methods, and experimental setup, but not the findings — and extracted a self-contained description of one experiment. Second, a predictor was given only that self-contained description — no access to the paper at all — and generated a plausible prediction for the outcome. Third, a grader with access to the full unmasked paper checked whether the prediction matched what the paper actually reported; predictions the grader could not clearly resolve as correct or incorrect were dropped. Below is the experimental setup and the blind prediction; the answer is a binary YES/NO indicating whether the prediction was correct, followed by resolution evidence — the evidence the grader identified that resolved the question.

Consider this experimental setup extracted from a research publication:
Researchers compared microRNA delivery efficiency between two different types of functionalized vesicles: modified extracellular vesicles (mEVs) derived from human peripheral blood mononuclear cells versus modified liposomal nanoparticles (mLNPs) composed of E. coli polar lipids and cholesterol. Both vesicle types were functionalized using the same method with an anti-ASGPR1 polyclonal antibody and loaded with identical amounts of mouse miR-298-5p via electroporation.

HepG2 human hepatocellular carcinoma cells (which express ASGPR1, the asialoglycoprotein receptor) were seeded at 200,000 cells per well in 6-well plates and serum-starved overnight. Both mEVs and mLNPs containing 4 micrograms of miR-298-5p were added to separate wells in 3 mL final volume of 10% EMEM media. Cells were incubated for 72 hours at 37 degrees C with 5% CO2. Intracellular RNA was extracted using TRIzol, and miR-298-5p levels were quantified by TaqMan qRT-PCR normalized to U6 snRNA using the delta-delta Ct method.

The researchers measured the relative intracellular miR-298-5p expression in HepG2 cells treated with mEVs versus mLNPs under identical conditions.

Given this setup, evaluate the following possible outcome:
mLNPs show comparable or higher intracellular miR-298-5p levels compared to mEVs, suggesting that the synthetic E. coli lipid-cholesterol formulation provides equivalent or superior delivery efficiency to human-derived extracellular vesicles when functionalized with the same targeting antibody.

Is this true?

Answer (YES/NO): YES